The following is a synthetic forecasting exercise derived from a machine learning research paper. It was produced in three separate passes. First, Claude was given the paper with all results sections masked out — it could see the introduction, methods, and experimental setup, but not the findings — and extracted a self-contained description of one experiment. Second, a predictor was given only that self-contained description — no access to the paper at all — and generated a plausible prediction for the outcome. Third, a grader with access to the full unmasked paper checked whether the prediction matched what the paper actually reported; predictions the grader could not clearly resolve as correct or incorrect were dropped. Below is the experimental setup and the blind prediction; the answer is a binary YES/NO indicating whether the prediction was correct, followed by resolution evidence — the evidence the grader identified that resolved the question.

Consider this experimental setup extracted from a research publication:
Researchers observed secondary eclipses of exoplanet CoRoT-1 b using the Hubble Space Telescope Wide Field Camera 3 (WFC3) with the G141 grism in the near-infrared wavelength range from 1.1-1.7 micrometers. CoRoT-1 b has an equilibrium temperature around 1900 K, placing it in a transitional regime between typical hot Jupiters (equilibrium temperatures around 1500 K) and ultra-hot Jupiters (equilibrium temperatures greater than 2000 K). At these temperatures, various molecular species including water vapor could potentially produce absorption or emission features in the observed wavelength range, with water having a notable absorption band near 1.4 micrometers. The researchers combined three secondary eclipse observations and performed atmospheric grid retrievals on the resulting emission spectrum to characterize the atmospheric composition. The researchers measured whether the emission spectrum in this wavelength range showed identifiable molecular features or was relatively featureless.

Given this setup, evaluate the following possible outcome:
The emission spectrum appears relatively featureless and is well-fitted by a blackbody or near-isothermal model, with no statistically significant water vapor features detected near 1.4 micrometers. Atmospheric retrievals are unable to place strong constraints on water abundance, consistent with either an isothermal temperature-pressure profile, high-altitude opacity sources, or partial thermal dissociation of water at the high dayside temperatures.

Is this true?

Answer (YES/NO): YES